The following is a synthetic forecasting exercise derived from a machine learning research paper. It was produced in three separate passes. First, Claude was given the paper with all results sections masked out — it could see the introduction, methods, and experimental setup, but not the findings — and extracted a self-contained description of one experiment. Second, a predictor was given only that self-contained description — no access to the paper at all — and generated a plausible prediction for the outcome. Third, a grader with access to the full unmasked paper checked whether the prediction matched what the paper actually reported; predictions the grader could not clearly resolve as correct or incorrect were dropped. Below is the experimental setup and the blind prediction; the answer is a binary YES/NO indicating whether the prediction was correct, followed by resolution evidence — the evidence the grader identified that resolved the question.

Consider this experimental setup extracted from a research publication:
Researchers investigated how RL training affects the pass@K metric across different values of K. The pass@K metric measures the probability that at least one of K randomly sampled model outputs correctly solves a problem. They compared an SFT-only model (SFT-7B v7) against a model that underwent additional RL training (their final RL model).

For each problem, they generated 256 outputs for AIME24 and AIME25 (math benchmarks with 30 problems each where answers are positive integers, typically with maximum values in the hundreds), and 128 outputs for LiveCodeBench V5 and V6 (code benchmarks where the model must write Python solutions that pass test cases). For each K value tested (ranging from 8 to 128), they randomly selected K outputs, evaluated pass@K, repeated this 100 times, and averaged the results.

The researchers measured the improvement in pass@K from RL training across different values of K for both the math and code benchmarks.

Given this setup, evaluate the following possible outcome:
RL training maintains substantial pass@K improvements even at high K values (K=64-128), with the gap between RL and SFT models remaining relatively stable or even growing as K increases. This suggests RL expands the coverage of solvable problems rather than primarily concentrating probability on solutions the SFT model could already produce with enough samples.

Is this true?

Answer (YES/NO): NO